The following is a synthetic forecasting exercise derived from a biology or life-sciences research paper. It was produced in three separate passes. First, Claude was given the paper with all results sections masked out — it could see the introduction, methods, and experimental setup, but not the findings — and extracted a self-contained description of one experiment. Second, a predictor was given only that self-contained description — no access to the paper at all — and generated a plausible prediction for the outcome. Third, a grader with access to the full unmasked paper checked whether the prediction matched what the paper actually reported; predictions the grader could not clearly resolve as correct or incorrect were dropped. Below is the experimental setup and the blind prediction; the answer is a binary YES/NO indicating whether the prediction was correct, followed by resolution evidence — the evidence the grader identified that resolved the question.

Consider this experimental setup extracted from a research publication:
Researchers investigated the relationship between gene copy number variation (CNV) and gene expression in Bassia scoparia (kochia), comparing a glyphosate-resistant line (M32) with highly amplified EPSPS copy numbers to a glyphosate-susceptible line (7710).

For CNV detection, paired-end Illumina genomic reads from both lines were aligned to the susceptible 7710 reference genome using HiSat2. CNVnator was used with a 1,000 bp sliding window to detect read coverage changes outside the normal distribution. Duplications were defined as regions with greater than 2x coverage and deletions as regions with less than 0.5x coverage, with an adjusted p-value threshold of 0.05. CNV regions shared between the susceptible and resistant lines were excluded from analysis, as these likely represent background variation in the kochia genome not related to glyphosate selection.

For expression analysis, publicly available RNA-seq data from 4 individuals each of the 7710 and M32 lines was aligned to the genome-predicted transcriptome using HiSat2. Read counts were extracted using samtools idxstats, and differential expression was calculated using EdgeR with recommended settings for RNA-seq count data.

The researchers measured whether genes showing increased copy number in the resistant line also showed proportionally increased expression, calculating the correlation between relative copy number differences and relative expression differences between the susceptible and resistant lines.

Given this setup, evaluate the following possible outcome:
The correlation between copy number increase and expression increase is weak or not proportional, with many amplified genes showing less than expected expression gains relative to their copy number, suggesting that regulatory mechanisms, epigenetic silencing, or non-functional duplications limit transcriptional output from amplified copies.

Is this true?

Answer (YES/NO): YES